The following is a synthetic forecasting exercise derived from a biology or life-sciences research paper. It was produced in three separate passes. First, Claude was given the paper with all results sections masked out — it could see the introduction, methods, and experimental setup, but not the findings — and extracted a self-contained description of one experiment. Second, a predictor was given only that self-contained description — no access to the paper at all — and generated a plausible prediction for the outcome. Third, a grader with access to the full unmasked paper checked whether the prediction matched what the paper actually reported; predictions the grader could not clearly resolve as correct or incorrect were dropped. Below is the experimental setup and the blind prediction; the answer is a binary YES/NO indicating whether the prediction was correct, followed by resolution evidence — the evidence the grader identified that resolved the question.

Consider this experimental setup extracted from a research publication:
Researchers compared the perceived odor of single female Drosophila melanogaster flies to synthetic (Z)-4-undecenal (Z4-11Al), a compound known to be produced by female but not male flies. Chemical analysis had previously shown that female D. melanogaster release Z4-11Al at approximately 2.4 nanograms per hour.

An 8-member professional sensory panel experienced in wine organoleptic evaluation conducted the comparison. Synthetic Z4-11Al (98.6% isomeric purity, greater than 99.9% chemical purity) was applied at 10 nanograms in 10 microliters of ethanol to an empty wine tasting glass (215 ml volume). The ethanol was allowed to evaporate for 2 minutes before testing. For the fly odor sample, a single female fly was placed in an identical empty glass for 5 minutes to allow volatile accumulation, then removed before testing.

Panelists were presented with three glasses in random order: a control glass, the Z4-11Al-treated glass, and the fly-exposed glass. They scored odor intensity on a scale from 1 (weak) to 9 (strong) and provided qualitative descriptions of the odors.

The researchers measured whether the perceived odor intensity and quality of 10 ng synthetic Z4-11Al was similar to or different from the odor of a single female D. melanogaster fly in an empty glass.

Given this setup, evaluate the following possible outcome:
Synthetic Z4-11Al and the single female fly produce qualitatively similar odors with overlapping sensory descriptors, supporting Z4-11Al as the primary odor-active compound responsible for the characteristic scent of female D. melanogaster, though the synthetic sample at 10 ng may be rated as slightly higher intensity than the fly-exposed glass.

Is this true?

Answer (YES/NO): YES